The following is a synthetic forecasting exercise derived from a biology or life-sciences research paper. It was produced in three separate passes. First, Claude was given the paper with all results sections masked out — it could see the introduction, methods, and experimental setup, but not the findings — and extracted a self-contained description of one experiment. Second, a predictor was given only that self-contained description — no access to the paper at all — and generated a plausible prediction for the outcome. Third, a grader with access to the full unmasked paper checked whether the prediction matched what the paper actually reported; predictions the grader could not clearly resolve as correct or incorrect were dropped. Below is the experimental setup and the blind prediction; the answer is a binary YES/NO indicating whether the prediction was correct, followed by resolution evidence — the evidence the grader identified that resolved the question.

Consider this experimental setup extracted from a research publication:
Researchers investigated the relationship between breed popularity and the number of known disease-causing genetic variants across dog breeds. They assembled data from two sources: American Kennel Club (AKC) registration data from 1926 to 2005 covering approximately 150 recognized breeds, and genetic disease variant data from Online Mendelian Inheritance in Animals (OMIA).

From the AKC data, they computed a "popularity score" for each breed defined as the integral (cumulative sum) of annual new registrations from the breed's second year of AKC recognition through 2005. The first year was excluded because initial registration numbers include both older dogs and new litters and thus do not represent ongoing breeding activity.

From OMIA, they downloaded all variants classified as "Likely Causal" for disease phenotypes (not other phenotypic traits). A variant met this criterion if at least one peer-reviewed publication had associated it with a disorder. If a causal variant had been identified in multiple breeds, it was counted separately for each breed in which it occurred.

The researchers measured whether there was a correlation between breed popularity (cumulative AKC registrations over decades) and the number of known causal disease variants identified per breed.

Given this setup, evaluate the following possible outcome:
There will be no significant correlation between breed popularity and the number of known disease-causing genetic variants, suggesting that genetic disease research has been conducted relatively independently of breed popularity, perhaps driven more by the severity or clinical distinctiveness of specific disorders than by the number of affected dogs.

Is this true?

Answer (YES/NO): NO